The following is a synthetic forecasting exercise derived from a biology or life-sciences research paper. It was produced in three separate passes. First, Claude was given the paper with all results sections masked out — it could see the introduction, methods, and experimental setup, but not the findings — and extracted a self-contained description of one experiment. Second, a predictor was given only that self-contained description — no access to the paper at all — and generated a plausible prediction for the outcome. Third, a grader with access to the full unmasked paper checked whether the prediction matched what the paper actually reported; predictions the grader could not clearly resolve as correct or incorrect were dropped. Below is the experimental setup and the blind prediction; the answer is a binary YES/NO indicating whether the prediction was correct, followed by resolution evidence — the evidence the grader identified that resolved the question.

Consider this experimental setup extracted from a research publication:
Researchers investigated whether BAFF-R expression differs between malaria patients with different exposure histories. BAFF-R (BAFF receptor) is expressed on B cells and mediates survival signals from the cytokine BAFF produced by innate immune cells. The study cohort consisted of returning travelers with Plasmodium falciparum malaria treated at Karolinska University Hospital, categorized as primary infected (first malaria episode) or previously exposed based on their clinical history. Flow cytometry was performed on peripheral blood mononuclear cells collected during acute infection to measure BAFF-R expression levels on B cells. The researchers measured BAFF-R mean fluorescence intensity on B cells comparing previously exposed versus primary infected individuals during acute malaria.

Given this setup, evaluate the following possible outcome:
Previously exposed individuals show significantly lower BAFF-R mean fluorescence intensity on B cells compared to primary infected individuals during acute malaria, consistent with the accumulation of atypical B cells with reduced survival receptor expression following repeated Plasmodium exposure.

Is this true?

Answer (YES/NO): NO